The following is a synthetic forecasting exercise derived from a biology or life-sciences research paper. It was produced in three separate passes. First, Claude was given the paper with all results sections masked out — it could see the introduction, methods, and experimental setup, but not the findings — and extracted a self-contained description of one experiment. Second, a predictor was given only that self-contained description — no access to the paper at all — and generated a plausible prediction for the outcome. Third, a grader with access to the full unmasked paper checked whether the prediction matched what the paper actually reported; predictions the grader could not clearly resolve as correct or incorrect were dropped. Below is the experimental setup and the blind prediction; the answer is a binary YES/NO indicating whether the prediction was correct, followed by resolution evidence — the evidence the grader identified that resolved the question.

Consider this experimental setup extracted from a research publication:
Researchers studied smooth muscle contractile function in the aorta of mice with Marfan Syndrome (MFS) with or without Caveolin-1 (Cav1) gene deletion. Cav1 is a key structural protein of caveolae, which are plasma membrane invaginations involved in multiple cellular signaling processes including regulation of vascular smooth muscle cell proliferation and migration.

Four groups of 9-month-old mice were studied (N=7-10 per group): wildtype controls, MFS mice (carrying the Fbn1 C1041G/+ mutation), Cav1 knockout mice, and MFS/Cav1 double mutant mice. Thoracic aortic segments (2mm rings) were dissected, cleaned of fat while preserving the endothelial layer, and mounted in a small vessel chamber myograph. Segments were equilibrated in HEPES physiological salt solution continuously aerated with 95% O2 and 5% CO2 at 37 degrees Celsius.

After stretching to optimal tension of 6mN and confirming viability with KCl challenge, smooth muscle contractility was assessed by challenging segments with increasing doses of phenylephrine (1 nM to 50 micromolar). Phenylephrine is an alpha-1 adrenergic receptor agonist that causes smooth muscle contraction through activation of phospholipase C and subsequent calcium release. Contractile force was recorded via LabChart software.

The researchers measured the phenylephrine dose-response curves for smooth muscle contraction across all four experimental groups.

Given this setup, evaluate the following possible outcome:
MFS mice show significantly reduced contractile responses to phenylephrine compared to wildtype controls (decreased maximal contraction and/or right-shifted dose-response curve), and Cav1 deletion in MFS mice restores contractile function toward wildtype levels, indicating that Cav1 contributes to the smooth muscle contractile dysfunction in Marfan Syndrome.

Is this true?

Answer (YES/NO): NO